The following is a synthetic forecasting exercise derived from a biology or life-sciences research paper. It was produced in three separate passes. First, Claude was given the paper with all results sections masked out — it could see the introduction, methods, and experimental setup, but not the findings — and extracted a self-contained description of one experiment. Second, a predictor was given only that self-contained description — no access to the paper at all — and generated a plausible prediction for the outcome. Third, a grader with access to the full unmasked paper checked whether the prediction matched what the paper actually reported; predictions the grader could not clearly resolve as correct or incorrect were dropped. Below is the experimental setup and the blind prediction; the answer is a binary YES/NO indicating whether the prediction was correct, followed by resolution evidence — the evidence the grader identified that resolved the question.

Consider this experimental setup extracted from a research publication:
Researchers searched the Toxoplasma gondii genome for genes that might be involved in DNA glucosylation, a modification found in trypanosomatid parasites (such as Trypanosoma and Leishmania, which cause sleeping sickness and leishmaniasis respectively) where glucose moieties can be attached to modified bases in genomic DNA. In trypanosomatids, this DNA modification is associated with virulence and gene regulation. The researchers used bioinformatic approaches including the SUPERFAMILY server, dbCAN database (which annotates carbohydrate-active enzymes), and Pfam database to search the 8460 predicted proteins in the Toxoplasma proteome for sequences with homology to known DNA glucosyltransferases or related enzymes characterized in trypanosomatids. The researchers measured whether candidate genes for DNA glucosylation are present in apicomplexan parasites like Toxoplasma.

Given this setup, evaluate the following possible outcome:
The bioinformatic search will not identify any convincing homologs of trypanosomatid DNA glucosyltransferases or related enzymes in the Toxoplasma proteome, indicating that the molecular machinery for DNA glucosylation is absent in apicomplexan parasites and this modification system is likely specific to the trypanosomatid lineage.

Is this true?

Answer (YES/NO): YES